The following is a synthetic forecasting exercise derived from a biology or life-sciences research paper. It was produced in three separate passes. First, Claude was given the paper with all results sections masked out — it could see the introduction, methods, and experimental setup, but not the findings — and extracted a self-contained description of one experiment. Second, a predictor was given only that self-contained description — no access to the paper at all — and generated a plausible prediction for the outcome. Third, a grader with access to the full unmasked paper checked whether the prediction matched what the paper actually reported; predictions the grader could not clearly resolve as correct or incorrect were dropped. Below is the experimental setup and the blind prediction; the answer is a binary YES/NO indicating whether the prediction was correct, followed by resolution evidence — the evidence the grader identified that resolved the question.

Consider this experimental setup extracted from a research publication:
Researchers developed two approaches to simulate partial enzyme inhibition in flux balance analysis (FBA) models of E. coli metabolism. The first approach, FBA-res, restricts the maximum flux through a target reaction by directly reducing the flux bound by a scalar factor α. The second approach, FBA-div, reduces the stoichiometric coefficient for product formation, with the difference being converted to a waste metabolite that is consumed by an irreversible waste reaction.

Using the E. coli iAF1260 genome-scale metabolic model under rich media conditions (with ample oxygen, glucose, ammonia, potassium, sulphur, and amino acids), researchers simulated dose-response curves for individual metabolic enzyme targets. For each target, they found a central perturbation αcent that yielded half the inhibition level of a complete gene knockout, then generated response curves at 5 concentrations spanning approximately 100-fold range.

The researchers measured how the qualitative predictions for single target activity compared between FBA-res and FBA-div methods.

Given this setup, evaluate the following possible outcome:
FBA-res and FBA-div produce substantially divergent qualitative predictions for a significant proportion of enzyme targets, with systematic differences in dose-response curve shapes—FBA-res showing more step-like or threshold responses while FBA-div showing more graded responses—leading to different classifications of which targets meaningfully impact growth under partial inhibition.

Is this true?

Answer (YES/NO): NO